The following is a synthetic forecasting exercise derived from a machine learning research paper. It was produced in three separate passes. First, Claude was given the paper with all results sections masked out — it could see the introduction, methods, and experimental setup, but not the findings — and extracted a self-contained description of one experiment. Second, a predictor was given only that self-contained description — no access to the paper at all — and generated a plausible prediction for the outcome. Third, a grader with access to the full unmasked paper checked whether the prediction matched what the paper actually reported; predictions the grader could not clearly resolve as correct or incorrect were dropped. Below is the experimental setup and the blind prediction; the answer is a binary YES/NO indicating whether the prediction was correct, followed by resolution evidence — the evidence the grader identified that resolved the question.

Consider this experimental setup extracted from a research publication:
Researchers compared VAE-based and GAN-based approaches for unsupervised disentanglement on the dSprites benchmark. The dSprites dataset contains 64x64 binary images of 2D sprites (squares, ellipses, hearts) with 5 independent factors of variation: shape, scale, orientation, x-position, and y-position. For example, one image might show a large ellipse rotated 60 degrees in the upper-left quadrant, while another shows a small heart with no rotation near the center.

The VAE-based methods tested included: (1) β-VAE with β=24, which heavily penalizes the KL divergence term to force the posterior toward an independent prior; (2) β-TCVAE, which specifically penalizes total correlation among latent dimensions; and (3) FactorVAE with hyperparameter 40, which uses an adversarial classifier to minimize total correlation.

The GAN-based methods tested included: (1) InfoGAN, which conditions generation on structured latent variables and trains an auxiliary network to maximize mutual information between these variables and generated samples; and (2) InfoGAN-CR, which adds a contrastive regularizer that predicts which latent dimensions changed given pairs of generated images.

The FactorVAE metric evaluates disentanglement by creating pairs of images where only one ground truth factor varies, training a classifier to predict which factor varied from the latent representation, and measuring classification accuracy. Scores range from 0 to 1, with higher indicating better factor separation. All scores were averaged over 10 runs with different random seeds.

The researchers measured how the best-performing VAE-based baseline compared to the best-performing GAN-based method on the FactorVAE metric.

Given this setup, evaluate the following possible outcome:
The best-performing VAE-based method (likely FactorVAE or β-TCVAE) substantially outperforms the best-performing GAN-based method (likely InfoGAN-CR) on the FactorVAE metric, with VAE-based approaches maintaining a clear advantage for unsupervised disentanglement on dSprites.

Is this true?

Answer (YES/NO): NO